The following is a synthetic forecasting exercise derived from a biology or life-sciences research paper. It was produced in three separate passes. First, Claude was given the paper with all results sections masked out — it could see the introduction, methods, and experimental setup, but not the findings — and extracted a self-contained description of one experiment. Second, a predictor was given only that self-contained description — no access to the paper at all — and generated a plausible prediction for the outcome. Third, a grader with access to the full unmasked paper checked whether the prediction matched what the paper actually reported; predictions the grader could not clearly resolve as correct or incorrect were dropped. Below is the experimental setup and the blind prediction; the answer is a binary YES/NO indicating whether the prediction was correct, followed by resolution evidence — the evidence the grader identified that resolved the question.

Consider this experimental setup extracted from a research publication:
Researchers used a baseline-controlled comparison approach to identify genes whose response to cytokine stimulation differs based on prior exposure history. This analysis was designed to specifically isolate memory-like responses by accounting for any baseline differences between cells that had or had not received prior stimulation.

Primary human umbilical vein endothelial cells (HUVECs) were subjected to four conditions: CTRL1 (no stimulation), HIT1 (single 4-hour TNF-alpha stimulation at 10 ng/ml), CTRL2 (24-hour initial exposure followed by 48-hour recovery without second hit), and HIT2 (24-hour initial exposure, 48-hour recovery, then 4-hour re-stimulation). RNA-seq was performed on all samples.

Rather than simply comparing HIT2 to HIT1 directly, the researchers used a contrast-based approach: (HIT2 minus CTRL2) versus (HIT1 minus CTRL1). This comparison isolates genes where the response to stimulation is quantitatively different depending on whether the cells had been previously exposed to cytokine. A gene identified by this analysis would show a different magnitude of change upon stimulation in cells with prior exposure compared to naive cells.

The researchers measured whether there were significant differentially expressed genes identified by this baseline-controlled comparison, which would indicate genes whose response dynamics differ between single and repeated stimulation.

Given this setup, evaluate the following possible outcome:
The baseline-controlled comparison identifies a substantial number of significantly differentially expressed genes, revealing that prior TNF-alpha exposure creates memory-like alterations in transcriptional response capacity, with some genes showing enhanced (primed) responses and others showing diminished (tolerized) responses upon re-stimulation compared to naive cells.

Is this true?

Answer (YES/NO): NO